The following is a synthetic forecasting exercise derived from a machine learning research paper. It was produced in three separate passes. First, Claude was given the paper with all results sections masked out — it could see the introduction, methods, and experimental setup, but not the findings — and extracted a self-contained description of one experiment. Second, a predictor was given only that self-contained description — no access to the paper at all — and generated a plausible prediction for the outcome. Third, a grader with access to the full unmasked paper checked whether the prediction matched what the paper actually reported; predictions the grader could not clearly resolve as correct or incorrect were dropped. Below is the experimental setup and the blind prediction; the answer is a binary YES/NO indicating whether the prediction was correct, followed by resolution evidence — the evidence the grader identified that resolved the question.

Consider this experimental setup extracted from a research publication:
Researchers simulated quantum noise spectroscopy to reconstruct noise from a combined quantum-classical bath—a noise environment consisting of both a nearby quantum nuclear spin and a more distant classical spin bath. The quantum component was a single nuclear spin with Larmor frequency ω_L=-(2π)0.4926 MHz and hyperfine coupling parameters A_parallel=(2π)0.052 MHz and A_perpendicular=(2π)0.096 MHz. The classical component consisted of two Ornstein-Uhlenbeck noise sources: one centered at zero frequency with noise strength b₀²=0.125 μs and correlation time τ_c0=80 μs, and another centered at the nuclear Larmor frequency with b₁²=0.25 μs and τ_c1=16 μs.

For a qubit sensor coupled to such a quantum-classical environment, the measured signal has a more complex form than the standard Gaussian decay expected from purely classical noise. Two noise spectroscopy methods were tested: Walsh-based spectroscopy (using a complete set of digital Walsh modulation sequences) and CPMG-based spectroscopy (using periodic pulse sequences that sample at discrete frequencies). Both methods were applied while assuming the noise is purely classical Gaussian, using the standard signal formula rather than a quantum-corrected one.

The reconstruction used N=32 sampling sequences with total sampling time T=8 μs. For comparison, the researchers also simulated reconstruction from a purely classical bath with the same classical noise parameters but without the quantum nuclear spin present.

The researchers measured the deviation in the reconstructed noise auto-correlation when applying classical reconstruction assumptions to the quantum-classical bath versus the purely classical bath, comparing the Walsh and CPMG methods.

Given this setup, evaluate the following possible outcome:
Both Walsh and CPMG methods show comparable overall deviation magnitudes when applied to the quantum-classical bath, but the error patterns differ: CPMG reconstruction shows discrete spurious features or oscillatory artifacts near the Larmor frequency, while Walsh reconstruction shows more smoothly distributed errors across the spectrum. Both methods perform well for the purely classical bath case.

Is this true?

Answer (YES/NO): NO